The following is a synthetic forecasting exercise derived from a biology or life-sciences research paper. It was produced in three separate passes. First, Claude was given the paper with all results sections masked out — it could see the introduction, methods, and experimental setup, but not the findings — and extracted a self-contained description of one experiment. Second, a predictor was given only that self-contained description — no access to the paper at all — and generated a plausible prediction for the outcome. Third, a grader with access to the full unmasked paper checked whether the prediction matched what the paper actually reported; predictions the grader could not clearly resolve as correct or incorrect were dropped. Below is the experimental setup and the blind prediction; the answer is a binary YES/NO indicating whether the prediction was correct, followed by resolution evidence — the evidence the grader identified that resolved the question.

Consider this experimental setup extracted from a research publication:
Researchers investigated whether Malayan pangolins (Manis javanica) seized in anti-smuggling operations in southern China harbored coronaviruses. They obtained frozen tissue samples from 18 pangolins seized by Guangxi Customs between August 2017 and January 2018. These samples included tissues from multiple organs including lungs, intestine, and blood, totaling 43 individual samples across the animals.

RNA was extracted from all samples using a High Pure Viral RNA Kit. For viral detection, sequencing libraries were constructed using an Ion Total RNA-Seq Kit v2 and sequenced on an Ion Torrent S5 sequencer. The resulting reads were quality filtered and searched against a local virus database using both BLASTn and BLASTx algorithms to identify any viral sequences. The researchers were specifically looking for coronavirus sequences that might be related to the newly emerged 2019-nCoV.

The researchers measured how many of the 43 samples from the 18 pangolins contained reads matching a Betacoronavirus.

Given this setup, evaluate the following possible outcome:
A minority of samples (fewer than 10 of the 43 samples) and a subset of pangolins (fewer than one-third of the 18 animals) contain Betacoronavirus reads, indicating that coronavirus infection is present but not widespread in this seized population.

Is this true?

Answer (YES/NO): YES